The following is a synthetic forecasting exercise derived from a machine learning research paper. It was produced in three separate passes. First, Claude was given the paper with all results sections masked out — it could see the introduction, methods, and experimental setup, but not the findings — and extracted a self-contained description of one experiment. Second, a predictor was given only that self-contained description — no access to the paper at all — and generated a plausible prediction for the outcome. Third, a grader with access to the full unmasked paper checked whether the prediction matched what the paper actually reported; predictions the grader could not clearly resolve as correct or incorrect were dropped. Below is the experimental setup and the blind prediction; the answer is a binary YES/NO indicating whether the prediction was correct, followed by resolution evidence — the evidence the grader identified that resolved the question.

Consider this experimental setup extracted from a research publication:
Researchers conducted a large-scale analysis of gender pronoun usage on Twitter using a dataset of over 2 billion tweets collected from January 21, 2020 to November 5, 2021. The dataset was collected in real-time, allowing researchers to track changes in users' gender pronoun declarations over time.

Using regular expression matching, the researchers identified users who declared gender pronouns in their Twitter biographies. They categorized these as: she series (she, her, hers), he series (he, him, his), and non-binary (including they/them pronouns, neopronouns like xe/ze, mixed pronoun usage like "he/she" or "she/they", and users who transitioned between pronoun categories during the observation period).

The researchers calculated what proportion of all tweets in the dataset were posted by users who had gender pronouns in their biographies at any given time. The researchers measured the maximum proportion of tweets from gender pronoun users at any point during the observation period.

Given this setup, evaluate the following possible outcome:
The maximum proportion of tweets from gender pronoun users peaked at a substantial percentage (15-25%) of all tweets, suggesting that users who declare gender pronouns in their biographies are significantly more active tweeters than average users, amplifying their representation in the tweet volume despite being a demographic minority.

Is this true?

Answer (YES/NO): NO